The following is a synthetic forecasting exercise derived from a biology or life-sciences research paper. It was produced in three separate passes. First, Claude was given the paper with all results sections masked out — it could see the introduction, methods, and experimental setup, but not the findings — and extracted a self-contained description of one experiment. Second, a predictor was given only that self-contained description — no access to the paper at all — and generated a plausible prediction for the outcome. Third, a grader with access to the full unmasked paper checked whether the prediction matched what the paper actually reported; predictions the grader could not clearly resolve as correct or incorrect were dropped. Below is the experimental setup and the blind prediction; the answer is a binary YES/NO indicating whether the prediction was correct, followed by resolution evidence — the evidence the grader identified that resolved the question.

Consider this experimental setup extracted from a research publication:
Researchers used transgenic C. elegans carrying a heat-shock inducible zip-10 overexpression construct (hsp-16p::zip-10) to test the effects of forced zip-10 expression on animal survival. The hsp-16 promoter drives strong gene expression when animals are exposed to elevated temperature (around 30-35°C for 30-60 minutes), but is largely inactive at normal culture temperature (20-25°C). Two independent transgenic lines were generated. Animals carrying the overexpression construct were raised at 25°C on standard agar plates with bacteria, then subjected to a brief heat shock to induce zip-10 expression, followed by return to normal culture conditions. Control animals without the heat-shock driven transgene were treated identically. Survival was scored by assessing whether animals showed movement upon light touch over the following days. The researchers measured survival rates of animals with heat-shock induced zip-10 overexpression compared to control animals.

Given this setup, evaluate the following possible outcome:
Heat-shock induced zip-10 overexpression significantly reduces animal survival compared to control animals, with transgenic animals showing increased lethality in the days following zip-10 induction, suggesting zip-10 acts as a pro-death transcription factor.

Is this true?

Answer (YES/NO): YES